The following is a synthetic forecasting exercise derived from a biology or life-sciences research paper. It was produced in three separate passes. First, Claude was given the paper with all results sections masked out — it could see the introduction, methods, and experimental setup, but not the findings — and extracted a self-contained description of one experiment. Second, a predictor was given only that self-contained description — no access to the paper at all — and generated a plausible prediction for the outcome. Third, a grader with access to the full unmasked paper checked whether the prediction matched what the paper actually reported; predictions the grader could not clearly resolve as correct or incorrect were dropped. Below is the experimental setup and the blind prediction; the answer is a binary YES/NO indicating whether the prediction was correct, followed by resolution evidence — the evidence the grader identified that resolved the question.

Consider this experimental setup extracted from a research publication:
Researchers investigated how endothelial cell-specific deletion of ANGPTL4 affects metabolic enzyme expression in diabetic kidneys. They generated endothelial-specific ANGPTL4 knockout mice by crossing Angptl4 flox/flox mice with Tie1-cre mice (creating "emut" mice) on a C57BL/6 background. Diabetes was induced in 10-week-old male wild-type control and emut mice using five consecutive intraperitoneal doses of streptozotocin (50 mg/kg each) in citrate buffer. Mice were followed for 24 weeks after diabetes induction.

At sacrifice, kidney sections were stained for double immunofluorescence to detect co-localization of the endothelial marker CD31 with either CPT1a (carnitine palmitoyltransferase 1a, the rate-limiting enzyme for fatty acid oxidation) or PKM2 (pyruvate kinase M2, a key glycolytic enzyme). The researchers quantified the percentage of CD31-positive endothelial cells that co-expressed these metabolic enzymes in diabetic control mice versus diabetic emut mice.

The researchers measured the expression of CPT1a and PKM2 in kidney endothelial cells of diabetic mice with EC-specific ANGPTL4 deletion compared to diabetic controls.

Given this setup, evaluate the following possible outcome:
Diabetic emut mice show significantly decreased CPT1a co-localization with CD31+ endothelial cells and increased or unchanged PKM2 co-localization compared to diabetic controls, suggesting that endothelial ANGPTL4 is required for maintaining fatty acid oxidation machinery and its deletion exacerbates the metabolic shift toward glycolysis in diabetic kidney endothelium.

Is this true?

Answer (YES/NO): NO